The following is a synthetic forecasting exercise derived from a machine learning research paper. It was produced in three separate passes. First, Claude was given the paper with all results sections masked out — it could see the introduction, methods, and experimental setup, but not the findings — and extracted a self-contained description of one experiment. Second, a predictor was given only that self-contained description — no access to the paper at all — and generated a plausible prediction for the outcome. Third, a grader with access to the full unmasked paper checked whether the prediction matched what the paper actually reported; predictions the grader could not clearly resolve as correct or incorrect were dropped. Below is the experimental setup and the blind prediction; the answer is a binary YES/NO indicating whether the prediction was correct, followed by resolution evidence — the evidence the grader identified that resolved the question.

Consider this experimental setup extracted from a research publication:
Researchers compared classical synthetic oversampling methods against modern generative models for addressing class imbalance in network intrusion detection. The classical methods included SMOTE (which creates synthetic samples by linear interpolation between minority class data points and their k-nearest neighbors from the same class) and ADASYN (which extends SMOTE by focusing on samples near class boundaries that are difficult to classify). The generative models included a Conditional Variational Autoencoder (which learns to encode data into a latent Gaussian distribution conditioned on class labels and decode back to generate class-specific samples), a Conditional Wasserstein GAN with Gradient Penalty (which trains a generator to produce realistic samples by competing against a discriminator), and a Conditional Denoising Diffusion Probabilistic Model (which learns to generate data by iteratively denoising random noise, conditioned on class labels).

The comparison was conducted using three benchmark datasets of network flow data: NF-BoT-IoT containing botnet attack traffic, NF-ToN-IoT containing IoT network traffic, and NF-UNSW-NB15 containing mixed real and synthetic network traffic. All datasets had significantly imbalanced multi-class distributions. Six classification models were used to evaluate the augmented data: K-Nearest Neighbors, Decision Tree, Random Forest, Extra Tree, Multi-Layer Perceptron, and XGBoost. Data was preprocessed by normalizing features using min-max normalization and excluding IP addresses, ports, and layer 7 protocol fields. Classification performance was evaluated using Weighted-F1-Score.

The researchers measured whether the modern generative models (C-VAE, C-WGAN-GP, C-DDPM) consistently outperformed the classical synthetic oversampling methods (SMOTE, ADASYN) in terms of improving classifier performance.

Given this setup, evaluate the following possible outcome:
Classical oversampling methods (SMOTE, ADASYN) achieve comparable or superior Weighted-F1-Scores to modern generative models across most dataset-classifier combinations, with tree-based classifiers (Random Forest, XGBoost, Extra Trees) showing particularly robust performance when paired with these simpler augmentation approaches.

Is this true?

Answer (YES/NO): NO